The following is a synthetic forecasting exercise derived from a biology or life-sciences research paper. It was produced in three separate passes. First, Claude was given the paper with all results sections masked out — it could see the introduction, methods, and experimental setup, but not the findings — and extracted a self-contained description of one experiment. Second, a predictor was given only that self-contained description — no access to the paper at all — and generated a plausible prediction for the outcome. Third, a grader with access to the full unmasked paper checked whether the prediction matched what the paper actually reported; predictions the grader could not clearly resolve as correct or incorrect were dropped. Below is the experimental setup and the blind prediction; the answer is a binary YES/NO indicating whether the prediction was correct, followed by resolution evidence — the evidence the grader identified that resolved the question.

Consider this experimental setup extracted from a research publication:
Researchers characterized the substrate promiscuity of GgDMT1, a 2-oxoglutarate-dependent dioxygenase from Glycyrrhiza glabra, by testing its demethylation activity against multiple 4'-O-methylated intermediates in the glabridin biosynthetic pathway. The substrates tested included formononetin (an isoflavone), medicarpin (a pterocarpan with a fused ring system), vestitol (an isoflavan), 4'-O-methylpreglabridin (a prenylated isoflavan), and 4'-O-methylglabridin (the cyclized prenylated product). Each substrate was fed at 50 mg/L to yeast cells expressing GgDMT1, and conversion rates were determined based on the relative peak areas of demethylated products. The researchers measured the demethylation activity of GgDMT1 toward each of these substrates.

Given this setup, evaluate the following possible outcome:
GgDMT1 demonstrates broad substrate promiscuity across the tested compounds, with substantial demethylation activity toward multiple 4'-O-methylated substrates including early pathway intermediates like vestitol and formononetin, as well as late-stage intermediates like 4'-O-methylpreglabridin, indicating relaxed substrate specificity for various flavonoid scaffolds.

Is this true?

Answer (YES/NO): NO